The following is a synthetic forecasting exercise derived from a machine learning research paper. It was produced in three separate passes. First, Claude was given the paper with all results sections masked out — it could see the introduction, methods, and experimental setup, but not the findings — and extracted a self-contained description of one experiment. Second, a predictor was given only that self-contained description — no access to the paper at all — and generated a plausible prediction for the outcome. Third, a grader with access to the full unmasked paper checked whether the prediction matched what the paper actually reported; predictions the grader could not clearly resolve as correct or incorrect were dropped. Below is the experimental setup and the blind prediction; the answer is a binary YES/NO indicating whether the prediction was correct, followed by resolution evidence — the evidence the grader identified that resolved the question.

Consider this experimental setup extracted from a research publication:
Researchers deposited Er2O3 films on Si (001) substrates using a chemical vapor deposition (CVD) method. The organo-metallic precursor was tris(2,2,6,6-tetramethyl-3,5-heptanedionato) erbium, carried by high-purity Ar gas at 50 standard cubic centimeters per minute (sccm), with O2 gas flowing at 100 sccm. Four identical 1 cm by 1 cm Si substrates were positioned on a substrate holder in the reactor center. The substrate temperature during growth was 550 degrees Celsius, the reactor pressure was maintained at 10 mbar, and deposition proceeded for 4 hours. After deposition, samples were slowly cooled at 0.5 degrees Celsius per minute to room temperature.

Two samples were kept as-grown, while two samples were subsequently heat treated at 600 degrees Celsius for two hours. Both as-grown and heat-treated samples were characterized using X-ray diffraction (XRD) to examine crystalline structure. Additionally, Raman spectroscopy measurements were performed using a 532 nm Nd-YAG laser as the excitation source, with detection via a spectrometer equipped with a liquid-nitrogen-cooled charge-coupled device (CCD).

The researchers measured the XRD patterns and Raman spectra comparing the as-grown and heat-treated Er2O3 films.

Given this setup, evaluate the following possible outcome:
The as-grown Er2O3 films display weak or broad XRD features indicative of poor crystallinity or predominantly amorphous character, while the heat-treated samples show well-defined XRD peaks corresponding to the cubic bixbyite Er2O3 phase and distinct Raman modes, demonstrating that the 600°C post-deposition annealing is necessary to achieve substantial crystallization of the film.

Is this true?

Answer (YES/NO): NO